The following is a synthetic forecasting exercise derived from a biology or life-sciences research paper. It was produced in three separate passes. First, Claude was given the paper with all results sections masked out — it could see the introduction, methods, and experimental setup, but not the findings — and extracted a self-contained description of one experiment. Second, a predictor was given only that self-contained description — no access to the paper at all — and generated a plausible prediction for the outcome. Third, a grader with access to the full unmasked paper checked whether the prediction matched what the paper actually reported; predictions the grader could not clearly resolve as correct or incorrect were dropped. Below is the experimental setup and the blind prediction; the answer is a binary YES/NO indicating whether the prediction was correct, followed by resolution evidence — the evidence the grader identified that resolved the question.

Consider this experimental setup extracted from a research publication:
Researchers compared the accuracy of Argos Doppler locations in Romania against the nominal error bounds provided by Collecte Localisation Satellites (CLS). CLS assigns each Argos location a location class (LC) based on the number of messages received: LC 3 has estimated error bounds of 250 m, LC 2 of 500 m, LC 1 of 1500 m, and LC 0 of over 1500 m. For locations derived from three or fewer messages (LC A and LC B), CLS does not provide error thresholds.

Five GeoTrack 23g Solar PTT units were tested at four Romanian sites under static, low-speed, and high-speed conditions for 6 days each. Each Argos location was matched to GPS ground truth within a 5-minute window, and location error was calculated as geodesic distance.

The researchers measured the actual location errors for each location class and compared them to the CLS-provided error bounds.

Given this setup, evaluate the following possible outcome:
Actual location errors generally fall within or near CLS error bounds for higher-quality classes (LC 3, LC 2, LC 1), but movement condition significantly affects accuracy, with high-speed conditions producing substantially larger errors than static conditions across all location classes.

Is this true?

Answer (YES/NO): NO